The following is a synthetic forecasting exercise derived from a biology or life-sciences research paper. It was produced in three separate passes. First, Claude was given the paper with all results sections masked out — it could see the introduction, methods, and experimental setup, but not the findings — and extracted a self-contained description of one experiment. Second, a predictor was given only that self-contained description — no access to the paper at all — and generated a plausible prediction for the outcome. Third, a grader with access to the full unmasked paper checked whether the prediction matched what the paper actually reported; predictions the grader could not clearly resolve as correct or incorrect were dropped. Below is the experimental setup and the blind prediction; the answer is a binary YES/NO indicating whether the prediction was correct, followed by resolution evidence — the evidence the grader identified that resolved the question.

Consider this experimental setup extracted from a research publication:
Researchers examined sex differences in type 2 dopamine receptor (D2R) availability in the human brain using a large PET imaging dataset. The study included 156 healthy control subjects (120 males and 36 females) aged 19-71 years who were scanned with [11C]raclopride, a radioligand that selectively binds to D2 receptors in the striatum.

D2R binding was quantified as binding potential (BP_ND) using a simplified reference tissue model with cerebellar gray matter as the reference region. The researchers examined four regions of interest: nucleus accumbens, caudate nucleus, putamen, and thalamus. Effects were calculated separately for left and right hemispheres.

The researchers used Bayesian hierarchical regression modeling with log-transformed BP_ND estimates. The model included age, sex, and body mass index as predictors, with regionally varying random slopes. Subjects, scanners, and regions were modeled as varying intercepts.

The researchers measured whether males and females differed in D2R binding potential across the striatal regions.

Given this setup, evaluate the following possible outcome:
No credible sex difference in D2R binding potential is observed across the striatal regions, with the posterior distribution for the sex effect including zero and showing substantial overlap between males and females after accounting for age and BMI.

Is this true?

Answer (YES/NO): NO